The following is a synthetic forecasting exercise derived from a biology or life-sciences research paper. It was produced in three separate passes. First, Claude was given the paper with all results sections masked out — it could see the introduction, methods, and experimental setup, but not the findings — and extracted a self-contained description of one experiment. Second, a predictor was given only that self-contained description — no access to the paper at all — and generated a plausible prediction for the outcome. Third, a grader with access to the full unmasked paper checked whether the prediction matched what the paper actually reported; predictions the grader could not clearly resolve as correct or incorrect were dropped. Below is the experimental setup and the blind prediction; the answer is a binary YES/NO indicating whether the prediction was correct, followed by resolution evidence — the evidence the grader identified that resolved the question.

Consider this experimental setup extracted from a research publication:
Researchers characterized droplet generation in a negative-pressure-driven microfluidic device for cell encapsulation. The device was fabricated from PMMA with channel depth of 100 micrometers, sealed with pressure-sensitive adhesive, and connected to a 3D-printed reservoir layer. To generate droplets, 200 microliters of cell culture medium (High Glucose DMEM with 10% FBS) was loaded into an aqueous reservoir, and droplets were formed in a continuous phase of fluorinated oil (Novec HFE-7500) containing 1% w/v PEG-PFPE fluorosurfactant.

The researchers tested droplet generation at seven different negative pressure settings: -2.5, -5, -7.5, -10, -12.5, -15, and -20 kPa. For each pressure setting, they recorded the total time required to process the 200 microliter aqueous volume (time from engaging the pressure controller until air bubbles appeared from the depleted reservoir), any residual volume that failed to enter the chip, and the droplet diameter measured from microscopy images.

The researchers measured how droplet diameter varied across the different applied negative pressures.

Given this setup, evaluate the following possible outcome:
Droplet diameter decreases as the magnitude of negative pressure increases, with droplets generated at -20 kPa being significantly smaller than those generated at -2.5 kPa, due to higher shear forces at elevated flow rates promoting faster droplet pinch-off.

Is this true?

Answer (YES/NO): NO